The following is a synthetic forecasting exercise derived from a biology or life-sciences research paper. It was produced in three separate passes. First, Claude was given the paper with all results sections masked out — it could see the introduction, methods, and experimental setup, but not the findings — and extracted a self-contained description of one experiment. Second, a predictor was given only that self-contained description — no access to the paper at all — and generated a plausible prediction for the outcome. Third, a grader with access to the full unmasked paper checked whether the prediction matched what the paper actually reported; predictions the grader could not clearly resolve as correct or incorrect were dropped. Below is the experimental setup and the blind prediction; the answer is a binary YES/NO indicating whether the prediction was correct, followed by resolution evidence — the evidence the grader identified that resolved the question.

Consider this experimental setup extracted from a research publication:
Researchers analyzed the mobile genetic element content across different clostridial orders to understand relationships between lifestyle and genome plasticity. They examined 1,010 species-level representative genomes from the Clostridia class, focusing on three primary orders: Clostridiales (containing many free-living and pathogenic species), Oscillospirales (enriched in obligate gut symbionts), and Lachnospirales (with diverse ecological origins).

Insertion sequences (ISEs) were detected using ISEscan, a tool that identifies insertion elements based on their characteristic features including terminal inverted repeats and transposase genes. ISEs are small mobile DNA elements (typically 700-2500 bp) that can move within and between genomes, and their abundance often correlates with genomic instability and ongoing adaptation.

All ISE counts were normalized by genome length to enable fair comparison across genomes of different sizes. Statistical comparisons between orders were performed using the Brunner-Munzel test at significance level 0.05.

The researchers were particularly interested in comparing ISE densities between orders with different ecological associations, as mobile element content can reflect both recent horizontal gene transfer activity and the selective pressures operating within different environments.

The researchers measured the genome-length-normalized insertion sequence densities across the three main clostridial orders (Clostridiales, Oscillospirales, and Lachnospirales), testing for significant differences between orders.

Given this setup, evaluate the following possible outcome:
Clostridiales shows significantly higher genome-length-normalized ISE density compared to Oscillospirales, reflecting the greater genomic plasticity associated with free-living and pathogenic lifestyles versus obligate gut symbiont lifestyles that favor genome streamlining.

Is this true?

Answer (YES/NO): YES